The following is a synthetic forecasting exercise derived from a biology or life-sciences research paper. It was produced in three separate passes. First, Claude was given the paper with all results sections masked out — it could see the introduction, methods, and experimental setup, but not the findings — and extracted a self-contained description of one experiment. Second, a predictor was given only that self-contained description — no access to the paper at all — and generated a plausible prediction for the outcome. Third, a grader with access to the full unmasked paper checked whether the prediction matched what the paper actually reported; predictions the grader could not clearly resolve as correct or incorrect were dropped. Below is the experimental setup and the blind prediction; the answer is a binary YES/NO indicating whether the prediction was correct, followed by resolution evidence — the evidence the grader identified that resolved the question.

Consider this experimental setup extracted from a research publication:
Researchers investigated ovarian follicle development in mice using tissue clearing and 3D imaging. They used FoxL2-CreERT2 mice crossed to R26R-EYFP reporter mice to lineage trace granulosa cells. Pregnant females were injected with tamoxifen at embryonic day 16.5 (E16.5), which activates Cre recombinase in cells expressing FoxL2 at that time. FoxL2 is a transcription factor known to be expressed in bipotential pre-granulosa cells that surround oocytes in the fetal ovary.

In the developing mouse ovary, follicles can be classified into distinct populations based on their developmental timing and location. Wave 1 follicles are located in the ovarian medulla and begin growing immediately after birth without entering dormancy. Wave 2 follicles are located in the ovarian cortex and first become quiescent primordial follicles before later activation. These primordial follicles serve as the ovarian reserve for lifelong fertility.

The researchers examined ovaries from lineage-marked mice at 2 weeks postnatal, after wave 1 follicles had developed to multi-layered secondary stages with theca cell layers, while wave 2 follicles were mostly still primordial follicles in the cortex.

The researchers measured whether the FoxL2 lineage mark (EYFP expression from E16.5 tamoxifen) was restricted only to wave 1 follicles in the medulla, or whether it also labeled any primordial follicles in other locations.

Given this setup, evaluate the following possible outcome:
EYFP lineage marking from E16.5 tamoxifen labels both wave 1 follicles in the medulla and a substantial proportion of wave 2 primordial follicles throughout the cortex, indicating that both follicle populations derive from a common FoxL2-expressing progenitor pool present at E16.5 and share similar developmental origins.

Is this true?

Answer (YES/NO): NO